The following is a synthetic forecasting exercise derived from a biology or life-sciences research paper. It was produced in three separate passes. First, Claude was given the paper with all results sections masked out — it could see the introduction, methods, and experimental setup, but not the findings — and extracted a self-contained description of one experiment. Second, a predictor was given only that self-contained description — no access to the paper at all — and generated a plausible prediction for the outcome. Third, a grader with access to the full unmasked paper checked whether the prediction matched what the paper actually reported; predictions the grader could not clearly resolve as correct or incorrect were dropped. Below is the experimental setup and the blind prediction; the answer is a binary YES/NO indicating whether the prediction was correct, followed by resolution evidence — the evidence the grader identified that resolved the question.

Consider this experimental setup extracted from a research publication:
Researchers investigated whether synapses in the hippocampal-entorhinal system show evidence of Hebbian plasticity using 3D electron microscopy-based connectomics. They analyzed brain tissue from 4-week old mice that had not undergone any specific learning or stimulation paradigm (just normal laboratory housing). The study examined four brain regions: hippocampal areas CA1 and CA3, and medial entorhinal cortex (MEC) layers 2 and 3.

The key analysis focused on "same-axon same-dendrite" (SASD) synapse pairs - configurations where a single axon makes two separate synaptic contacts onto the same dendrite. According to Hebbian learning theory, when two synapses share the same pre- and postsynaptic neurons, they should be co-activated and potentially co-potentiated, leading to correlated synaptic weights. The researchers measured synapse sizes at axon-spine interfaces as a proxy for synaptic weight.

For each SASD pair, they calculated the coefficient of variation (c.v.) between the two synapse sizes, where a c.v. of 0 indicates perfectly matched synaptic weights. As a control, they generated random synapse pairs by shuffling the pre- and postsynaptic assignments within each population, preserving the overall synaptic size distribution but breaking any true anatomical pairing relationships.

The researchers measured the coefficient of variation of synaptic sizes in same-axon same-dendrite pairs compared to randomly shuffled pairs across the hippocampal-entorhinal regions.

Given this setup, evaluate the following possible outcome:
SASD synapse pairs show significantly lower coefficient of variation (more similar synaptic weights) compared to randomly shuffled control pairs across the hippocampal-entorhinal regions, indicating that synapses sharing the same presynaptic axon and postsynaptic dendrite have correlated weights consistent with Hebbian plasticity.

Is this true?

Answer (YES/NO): YES